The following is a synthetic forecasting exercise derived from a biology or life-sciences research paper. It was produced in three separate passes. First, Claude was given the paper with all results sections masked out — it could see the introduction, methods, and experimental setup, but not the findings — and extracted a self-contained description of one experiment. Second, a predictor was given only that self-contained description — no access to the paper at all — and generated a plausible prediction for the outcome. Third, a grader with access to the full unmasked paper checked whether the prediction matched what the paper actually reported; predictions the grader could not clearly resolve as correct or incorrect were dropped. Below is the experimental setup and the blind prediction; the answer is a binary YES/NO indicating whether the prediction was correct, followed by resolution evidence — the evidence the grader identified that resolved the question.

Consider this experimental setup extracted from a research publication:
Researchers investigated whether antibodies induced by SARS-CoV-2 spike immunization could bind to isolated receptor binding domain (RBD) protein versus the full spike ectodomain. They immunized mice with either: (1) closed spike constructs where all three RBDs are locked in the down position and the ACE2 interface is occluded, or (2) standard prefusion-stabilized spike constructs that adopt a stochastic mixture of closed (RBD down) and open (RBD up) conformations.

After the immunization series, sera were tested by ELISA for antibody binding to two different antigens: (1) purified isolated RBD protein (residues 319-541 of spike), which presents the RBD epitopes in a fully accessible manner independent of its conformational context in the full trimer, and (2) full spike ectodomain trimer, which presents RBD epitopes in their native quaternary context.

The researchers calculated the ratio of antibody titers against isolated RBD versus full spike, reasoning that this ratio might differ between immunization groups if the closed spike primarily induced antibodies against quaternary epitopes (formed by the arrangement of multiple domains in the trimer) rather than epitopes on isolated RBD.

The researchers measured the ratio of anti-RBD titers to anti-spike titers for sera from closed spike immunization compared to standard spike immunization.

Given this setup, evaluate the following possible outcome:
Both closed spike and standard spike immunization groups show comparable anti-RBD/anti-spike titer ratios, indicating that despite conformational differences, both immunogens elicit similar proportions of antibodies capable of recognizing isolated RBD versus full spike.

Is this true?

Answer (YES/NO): YES